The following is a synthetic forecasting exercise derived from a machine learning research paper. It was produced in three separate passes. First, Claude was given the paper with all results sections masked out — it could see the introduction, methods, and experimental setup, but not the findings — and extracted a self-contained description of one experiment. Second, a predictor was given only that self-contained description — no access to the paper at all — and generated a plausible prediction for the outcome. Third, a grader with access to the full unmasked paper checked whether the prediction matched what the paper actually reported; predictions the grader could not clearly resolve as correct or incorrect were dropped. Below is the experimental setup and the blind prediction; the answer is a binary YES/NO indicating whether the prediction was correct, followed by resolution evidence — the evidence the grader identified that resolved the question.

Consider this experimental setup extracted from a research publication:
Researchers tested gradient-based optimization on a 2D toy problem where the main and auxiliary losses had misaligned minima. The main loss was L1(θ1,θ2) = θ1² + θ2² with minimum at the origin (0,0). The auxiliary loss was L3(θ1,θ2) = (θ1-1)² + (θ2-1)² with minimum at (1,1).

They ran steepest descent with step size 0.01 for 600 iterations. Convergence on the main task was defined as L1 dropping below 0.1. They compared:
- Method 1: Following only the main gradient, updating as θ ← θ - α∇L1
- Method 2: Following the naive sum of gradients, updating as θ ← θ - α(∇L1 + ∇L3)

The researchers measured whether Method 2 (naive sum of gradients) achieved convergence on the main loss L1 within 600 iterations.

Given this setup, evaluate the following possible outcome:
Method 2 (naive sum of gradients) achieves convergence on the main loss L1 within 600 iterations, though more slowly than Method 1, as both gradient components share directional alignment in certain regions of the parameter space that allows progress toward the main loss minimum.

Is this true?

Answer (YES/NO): NO